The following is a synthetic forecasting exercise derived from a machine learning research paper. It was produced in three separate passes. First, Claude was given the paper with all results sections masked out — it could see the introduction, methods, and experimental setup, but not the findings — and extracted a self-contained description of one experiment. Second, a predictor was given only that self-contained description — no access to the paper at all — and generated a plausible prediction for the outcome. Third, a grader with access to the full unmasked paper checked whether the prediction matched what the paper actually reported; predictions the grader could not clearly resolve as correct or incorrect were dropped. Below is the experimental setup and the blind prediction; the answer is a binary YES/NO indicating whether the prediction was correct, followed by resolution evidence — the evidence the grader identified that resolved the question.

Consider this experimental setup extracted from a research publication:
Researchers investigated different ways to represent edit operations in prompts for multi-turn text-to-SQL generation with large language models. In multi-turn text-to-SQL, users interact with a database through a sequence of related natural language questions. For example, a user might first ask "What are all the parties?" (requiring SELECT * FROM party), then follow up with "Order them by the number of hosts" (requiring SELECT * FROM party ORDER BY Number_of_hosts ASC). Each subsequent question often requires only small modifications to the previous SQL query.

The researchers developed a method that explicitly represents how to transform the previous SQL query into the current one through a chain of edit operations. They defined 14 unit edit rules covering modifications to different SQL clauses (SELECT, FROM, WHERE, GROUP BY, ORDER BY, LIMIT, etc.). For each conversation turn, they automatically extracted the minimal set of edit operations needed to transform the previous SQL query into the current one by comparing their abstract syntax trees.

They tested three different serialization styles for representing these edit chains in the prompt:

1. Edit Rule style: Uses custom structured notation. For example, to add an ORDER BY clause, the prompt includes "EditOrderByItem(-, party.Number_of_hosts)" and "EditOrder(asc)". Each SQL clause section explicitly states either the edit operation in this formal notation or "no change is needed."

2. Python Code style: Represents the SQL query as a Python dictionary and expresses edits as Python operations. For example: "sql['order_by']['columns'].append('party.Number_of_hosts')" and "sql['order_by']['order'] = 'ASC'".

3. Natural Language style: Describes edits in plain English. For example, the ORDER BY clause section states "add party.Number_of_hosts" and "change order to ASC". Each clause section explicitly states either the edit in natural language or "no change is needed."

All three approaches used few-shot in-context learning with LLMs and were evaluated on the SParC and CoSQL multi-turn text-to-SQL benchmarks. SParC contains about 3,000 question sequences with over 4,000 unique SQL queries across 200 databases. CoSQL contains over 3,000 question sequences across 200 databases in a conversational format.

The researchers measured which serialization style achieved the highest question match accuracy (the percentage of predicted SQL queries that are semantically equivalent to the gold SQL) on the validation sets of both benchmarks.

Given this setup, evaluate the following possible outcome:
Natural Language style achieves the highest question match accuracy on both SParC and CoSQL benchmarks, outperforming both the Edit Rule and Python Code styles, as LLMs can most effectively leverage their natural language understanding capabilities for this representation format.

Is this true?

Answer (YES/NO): NO